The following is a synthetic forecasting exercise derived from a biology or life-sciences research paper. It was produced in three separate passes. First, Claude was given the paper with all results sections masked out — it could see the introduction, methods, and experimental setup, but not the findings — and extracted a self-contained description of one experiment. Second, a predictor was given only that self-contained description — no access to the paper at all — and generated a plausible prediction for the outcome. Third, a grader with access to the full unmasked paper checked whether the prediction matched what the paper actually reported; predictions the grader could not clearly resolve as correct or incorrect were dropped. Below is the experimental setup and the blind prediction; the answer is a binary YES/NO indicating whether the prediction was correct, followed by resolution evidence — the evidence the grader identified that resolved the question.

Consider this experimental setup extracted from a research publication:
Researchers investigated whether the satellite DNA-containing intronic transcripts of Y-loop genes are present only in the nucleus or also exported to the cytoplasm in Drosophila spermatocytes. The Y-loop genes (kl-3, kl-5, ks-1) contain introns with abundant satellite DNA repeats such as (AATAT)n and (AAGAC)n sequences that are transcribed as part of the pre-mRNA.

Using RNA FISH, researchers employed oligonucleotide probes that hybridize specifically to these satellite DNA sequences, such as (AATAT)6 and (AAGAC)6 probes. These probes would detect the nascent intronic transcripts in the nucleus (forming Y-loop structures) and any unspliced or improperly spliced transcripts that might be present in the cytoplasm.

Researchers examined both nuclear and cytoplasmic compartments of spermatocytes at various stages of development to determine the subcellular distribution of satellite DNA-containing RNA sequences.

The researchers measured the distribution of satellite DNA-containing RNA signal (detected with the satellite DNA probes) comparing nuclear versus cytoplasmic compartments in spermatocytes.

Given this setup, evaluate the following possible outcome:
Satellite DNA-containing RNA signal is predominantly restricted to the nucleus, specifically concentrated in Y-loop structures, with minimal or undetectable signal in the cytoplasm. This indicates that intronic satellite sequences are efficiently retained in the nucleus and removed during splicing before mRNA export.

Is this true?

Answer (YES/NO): YES